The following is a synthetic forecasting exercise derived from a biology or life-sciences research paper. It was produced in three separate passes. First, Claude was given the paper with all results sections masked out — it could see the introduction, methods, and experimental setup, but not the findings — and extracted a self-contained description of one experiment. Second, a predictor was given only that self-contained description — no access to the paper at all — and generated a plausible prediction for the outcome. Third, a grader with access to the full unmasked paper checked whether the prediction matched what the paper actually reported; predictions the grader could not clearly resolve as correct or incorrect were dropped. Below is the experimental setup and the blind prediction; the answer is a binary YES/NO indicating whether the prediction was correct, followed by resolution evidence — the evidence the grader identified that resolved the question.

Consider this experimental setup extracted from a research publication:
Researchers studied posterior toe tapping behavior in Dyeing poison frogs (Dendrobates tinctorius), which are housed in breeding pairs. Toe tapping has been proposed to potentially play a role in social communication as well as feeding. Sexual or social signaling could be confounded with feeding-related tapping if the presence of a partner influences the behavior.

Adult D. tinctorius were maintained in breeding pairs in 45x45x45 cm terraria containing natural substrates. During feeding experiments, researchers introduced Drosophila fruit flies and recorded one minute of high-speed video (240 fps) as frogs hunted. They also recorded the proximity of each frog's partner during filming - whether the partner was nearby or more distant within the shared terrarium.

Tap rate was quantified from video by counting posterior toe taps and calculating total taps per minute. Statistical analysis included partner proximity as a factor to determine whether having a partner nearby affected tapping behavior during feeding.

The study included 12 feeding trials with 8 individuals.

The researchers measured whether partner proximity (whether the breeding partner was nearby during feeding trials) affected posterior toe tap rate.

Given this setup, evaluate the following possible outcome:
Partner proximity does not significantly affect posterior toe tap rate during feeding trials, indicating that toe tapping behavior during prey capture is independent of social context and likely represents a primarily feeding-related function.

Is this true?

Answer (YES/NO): NO